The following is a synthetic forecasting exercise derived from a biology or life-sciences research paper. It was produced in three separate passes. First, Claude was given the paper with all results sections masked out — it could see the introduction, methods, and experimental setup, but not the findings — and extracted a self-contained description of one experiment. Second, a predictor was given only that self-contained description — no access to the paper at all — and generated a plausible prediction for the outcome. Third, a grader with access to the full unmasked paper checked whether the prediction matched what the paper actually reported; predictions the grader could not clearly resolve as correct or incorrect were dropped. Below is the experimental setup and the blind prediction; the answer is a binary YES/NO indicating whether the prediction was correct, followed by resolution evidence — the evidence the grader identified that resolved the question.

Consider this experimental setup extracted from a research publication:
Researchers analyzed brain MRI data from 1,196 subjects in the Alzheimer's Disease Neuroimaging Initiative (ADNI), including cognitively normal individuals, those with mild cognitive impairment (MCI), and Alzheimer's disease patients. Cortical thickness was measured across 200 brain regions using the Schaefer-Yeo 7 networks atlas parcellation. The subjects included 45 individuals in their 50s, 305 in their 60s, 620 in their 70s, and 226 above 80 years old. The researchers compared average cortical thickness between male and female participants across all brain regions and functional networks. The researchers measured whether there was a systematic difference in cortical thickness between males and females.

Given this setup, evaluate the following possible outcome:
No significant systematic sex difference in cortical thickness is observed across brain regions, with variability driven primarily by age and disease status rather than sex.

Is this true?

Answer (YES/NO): NO